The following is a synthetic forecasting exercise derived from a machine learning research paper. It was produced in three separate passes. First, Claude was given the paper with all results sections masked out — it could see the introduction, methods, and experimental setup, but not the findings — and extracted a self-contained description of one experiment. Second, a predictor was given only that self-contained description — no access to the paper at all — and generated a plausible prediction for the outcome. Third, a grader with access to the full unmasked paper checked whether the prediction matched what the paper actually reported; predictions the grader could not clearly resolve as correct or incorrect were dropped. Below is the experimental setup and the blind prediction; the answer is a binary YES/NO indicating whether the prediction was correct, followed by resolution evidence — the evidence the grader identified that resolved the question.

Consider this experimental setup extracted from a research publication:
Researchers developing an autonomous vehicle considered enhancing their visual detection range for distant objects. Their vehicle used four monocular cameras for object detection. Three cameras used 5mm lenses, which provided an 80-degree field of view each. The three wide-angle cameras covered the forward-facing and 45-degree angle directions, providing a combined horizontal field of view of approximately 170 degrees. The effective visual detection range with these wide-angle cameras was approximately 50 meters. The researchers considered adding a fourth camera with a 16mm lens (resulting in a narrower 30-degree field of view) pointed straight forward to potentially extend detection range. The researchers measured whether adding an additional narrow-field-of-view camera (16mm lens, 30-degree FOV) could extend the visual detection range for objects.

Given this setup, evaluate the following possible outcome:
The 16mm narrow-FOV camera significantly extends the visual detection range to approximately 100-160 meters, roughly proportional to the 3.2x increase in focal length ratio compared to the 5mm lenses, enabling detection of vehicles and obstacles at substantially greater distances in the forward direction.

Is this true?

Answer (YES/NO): NO